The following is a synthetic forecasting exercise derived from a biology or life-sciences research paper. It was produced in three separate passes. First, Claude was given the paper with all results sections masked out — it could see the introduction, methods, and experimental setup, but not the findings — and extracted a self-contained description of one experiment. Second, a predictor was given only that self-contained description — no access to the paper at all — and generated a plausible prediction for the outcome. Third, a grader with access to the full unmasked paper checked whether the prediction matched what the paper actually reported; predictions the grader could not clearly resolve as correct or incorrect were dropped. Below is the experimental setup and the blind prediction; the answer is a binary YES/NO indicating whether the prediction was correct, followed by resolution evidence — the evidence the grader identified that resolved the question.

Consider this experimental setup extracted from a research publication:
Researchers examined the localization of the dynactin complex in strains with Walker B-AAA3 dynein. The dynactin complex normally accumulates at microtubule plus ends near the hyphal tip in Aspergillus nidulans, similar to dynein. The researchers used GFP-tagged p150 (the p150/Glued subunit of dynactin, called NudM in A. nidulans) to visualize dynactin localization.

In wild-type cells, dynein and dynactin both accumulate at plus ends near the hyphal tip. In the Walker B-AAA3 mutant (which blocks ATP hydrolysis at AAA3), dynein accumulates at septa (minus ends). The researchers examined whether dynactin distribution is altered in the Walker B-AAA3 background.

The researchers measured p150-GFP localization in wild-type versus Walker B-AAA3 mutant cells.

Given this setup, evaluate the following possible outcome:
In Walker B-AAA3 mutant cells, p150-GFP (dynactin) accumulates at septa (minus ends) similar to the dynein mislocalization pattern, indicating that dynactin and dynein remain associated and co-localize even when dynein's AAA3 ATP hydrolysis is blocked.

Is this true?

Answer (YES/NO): YES